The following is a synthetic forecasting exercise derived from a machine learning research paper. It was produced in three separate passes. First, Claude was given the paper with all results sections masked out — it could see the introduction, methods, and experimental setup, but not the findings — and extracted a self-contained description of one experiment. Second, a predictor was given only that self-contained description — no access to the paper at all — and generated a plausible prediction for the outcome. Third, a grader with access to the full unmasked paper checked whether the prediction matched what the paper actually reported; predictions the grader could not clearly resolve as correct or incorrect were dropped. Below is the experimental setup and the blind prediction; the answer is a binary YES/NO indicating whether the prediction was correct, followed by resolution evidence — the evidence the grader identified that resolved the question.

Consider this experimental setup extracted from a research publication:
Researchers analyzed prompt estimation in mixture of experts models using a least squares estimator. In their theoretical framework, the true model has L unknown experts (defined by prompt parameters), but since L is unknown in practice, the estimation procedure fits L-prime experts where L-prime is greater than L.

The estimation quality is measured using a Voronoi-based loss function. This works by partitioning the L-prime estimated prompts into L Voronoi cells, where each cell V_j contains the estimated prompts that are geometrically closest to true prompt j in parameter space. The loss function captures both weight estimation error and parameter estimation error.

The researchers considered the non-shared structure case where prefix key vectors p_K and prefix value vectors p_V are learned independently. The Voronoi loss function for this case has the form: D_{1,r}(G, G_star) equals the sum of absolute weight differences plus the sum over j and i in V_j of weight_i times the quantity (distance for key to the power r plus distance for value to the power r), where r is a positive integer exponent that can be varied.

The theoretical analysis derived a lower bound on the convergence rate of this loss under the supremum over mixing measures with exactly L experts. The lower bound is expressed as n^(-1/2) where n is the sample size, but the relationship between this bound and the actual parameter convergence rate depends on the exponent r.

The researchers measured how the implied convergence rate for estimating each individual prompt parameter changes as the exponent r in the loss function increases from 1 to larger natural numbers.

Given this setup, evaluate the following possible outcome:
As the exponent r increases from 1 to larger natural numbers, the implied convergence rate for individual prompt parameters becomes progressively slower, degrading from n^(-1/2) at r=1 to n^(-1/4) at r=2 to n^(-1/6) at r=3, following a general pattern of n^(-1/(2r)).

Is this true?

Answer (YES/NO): YES